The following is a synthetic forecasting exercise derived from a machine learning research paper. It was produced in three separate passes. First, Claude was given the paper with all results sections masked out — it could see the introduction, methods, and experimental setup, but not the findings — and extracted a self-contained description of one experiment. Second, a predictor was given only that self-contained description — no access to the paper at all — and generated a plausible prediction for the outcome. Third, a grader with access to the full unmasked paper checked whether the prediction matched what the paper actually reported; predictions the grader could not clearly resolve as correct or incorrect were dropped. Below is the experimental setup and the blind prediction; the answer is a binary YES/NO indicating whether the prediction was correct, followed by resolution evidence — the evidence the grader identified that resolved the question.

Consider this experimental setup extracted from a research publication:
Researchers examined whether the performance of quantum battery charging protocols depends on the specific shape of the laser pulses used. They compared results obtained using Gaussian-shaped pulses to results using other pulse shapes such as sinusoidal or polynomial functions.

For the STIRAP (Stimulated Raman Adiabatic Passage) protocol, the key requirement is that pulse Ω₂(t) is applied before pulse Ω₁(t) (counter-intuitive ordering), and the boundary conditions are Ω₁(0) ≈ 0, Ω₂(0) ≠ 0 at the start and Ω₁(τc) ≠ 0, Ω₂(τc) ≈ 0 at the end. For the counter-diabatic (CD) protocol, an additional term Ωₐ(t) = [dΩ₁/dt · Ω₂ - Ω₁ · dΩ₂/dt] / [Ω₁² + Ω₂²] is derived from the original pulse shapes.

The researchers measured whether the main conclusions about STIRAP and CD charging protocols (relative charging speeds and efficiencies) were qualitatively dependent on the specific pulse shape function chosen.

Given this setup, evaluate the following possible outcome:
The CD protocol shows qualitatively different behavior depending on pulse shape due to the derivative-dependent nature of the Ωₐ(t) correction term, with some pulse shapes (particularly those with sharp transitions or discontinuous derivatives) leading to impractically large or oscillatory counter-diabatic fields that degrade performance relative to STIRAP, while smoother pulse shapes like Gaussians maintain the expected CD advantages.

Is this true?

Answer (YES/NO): NO